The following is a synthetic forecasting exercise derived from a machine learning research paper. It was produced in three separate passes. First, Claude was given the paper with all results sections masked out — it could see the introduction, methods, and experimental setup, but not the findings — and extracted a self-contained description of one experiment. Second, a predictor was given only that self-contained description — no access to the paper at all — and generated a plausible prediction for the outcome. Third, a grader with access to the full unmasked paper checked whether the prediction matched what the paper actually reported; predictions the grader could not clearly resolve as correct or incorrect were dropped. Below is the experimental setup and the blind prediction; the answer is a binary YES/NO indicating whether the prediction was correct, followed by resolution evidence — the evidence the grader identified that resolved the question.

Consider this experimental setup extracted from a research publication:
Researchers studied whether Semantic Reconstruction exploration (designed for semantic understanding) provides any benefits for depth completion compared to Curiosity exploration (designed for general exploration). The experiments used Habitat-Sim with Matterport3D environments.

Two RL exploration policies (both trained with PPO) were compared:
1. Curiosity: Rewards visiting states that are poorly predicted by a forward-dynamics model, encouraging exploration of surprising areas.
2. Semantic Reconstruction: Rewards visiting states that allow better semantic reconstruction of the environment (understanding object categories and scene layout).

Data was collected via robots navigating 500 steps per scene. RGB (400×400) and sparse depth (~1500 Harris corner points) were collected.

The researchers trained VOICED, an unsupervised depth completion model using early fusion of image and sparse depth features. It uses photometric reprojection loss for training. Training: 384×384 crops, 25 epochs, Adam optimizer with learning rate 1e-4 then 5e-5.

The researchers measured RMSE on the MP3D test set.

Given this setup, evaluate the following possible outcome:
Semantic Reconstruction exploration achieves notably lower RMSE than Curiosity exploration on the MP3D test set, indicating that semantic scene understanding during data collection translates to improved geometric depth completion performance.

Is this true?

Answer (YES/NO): NO